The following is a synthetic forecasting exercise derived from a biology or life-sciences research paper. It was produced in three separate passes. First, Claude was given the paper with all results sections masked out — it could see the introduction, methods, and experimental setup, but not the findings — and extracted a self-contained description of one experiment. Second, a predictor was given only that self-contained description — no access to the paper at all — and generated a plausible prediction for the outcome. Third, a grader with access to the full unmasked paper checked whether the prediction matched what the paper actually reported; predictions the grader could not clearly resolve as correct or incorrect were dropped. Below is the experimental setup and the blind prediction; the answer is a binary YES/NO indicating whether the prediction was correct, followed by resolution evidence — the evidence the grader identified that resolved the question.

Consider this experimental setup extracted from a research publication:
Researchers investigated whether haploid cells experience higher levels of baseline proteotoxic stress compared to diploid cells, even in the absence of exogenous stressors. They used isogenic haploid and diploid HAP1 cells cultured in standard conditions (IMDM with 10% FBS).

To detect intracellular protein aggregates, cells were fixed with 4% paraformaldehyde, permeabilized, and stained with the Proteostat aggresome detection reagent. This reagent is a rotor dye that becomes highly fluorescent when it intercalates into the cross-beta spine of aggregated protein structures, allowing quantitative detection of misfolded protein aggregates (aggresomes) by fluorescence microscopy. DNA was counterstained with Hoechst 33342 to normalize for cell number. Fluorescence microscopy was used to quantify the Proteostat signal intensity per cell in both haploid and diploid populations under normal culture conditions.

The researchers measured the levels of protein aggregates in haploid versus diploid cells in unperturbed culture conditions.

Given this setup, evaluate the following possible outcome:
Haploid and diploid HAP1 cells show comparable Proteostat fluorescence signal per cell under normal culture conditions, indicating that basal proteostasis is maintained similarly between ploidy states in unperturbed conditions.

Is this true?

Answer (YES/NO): NO